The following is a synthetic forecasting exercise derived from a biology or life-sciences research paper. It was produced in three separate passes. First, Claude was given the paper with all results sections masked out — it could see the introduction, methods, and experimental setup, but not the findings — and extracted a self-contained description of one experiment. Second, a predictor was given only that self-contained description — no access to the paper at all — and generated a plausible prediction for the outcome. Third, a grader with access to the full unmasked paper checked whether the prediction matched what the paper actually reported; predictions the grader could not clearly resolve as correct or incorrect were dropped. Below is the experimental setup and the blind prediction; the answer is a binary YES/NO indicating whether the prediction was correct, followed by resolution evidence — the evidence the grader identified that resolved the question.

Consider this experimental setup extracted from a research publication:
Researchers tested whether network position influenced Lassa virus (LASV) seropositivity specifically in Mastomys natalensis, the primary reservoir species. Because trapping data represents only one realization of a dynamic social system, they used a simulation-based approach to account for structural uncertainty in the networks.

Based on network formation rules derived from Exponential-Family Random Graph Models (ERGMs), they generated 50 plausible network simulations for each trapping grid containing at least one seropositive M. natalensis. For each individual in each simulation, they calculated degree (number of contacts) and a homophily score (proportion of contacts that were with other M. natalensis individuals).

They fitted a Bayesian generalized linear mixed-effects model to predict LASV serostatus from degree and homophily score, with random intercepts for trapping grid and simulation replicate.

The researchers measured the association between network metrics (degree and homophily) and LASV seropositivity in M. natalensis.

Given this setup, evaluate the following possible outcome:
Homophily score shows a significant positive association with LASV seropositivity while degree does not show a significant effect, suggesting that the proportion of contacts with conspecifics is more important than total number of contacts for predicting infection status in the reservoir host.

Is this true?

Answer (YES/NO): NO